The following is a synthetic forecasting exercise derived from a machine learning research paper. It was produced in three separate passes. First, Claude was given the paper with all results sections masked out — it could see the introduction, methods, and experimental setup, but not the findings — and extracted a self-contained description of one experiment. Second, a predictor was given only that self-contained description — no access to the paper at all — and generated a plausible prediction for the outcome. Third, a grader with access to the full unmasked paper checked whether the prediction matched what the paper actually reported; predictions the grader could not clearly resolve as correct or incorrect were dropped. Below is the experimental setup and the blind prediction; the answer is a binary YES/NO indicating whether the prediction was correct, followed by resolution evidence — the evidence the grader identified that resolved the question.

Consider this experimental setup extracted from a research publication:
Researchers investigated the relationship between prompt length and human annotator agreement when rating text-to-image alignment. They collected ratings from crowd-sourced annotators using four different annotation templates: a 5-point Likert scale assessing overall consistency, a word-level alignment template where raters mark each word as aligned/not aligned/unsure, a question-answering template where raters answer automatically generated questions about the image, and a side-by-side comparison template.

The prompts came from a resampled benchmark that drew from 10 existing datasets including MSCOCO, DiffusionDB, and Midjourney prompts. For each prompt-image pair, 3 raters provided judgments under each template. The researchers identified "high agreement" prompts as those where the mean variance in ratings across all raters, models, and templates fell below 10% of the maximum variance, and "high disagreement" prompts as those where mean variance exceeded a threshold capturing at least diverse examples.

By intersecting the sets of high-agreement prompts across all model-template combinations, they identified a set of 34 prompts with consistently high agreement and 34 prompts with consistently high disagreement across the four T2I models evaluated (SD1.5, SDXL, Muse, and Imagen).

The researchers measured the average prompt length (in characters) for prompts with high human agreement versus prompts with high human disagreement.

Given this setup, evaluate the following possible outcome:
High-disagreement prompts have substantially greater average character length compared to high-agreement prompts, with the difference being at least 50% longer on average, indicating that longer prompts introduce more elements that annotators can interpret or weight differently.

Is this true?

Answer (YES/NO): YES